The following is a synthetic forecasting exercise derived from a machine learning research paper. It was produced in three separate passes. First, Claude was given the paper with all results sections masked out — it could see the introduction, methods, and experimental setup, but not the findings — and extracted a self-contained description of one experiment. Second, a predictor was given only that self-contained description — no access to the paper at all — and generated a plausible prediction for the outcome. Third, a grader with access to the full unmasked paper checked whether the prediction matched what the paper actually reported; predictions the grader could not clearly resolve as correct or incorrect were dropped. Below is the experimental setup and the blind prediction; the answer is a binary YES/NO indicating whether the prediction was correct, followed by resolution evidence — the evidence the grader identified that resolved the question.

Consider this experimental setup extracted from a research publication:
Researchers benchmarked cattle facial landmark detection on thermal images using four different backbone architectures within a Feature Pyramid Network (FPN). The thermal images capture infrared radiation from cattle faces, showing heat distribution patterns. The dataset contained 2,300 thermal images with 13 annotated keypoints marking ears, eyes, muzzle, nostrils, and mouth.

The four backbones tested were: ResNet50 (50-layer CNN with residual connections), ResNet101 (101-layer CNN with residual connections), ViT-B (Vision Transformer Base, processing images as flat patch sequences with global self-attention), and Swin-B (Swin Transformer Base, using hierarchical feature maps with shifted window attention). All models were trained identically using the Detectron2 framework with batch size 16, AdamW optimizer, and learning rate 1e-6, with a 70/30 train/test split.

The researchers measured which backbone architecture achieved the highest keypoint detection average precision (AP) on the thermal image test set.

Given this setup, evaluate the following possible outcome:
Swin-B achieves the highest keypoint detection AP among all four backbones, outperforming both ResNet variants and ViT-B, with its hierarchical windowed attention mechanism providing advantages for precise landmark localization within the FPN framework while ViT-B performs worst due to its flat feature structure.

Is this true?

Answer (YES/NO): YES